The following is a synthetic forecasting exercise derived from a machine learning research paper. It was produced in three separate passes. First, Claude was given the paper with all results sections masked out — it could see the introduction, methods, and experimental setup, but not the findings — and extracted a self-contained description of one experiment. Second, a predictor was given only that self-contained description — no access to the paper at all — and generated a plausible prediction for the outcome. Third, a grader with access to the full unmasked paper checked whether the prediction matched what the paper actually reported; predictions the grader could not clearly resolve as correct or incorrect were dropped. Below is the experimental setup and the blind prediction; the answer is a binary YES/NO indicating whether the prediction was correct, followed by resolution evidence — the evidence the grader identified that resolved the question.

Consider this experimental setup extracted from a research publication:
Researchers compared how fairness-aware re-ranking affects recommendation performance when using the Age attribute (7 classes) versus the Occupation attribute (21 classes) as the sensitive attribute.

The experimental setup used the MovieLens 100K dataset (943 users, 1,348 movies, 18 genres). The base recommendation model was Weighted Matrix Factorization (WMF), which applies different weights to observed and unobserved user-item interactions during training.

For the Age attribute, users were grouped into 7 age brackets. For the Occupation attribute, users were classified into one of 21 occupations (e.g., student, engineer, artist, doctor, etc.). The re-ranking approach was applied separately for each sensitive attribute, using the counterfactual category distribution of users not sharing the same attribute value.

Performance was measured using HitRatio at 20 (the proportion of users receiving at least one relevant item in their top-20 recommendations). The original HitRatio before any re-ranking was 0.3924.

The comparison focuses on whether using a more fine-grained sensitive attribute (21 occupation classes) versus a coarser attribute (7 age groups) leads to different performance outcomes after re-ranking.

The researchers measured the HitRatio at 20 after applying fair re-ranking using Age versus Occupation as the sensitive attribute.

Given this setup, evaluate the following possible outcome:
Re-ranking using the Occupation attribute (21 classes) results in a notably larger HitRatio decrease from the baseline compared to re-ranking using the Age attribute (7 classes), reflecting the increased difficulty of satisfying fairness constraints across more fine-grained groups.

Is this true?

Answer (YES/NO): NO